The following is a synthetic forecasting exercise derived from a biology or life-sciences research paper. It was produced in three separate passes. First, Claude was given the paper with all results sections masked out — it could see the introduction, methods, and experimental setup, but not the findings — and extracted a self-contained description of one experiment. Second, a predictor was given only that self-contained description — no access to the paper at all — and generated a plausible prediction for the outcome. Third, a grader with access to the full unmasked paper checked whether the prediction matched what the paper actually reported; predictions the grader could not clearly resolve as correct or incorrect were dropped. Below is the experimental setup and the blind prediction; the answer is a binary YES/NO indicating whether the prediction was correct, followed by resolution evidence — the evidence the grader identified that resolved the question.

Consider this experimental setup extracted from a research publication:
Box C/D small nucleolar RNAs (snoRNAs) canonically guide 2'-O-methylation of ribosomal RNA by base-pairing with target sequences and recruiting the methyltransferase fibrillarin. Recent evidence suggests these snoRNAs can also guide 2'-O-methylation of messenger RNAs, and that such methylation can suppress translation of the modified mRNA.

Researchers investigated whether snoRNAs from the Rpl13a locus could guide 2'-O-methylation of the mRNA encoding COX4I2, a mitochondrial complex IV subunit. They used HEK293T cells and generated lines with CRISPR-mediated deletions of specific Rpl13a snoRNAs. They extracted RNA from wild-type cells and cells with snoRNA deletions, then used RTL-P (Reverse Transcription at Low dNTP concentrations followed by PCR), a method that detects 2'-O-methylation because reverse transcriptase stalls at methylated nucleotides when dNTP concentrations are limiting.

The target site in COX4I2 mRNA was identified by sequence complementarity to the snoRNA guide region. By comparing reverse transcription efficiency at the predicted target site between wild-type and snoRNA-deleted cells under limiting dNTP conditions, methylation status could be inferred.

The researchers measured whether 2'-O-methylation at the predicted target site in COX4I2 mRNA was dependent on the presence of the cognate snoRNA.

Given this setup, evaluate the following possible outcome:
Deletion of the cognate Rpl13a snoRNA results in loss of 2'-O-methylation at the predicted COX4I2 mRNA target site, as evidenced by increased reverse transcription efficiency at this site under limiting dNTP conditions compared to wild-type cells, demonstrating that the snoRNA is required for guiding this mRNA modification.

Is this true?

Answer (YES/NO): YES